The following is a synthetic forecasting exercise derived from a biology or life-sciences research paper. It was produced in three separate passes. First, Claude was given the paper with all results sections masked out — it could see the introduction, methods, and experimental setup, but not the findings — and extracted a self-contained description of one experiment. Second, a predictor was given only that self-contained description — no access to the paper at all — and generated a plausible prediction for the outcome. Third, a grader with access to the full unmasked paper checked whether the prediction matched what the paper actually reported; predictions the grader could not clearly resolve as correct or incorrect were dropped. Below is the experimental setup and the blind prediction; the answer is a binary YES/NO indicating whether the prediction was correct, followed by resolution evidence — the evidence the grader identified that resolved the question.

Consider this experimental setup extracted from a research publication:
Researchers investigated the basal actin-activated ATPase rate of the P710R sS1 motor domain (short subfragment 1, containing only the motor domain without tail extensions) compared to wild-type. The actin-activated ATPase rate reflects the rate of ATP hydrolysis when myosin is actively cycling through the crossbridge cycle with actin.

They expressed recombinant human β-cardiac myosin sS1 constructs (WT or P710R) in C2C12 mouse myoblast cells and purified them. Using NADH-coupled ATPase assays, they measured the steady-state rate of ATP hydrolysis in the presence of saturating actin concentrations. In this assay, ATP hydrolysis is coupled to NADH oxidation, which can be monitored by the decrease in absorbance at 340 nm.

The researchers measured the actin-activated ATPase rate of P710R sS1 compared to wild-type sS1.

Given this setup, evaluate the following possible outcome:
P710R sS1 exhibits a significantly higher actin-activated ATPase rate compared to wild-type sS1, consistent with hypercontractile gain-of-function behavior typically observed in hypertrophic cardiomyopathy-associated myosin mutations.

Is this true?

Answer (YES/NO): NO